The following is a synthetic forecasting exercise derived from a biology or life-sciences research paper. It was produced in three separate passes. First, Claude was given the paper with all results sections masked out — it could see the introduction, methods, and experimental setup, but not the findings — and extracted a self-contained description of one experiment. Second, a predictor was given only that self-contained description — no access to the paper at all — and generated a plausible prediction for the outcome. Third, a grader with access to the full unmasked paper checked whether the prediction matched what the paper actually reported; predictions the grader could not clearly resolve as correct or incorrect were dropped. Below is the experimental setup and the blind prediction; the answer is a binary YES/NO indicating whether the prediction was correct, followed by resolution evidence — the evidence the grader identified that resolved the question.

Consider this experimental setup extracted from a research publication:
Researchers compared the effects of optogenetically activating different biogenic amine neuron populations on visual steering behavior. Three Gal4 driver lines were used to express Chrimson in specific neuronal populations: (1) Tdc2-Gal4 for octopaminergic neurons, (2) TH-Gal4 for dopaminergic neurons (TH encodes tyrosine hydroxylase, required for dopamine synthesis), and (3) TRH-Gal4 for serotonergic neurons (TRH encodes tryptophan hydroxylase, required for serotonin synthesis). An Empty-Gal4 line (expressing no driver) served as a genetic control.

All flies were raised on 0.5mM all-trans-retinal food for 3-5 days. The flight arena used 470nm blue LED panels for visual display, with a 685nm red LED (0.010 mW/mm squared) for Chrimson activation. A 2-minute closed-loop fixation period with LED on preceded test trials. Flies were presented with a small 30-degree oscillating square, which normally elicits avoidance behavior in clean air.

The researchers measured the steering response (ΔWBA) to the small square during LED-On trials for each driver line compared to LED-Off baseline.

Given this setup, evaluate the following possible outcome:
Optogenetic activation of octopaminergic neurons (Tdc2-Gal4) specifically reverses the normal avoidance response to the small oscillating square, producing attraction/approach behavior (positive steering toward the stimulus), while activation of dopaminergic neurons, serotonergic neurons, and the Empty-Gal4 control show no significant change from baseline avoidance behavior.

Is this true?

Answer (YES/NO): YES